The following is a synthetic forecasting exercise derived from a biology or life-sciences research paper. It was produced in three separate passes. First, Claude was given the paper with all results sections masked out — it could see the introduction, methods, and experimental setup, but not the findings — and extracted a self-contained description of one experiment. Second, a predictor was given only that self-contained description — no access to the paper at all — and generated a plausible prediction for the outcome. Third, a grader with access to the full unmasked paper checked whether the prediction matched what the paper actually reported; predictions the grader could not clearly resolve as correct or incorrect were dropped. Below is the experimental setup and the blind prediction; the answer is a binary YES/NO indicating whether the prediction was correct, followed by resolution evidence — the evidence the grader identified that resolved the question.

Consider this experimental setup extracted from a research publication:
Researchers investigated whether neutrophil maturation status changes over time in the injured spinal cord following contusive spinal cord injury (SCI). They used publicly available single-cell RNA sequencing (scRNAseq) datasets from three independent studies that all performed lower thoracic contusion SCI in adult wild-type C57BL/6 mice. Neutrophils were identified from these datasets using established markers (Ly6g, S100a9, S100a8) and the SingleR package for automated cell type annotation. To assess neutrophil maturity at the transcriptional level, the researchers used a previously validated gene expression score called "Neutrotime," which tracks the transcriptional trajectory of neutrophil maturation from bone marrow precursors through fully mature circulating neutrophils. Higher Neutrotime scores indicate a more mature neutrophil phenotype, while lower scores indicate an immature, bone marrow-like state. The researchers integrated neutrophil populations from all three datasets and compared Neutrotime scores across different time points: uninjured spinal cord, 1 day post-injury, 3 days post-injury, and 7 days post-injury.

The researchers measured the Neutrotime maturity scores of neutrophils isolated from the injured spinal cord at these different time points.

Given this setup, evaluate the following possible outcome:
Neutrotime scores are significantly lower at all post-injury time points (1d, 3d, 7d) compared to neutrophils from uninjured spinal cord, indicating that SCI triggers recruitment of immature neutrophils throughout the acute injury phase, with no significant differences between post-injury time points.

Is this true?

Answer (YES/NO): NO